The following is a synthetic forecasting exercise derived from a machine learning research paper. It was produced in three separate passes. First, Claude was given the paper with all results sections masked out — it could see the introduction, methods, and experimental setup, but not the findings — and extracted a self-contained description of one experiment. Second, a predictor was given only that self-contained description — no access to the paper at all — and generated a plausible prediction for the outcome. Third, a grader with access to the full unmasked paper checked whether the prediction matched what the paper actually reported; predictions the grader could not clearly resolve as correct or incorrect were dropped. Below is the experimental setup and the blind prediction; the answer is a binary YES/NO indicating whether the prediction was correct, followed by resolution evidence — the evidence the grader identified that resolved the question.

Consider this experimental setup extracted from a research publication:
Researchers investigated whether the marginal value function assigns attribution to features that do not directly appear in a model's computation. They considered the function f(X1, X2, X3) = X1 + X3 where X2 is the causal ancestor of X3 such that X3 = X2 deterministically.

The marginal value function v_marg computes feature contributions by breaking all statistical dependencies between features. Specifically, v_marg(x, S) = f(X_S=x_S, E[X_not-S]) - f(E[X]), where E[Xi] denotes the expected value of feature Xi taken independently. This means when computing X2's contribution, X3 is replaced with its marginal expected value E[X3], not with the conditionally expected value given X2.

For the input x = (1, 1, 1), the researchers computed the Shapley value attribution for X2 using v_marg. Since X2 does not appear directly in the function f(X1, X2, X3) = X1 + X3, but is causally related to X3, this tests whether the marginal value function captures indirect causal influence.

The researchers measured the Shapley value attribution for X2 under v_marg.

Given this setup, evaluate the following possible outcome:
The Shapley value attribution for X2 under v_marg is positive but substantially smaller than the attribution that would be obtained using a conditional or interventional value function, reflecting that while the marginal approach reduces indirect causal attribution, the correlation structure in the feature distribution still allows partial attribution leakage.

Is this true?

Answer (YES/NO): NO